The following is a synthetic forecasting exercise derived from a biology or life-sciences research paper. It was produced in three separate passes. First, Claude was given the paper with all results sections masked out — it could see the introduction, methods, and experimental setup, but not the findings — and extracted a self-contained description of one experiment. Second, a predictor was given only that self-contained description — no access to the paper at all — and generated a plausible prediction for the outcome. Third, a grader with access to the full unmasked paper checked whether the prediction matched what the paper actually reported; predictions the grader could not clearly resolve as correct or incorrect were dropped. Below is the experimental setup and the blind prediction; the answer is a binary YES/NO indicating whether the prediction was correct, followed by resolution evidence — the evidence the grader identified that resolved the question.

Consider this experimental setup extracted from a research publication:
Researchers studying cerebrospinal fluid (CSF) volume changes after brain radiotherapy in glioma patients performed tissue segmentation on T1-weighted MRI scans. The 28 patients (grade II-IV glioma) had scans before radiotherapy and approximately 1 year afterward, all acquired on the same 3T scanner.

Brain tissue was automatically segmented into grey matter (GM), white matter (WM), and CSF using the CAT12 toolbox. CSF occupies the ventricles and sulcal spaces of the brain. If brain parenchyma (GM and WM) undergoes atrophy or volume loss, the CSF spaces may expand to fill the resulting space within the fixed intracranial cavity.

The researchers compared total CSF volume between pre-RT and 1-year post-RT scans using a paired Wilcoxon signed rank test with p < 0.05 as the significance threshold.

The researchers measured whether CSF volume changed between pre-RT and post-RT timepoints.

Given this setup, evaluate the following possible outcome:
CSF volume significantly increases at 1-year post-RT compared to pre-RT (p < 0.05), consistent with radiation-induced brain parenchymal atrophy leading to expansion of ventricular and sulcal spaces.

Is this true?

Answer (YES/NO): YES